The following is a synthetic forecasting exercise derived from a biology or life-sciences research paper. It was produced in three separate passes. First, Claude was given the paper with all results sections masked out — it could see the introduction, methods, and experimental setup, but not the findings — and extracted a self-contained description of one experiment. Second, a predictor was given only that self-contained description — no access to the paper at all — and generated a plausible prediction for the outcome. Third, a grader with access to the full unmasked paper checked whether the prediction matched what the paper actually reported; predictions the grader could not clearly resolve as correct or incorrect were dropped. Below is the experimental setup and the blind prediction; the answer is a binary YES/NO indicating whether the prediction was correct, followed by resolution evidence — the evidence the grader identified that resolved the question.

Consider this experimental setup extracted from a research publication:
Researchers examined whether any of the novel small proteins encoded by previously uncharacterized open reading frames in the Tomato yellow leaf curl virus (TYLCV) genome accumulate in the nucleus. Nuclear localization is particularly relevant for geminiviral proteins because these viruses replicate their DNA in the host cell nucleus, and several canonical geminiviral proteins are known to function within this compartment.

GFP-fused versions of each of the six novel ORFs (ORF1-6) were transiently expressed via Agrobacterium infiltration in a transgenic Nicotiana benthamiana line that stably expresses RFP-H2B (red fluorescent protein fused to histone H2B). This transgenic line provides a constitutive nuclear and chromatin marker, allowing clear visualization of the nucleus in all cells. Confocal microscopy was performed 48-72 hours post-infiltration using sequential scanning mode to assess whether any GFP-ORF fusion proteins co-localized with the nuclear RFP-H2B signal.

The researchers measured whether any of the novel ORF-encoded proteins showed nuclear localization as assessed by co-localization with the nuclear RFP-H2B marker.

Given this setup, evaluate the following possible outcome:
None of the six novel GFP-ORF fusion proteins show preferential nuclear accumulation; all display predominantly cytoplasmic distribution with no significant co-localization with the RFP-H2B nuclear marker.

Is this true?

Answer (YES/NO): NO